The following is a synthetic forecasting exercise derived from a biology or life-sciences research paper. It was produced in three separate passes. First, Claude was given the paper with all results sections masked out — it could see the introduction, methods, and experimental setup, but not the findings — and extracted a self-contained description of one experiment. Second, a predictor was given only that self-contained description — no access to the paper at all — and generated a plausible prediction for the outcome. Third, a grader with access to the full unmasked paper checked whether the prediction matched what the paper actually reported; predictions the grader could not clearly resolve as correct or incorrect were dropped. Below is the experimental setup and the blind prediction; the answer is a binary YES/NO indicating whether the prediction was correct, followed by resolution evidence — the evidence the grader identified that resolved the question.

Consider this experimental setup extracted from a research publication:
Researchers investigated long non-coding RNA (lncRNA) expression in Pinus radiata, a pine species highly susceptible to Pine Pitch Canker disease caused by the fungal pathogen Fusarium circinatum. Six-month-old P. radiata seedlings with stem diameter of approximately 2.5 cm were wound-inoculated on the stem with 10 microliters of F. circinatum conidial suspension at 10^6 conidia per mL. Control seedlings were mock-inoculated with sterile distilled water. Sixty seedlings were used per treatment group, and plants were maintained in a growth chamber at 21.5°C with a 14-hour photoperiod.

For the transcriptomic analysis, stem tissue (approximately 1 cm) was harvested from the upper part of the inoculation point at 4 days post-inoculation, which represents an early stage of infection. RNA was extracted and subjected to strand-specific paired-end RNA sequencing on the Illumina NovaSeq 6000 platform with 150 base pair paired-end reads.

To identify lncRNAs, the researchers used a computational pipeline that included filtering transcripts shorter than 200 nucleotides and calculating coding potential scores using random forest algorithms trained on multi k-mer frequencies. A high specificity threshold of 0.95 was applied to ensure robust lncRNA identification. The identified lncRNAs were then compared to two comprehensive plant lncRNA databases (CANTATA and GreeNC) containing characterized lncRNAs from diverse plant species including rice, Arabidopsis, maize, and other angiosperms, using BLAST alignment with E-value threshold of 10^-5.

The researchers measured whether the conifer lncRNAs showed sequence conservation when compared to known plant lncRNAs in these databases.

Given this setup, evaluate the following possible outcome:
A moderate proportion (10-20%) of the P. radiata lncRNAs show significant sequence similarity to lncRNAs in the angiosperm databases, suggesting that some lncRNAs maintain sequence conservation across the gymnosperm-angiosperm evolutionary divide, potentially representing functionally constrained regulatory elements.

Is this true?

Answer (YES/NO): YES